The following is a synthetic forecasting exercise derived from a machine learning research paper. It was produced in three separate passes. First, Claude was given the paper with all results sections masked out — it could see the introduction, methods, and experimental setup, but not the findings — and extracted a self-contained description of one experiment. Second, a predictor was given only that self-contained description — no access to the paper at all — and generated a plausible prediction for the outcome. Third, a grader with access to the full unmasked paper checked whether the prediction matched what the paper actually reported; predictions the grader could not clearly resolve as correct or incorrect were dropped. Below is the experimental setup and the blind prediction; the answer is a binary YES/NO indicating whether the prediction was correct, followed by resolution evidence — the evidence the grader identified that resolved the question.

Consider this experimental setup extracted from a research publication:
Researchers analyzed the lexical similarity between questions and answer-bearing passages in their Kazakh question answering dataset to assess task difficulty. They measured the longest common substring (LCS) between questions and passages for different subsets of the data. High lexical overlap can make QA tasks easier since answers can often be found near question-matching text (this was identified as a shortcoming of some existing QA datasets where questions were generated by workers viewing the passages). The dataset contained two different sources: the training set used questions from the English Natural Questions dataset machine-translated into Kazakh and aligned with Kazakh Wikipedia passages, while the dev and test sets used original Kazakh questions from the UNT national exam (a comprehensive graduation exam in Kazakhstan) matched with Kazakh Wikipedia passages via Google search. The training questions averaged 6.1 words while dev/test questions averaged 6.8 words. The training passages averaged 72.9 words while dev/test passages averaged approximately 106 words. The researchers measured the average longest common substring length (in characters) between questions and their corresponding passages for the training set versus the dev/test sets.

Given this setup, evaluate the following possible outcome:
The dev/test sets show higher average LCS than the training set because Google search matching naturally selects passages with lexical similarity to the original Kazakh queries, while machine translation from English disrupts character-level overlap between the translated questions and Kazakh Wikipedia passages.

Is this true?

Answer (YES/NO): YES